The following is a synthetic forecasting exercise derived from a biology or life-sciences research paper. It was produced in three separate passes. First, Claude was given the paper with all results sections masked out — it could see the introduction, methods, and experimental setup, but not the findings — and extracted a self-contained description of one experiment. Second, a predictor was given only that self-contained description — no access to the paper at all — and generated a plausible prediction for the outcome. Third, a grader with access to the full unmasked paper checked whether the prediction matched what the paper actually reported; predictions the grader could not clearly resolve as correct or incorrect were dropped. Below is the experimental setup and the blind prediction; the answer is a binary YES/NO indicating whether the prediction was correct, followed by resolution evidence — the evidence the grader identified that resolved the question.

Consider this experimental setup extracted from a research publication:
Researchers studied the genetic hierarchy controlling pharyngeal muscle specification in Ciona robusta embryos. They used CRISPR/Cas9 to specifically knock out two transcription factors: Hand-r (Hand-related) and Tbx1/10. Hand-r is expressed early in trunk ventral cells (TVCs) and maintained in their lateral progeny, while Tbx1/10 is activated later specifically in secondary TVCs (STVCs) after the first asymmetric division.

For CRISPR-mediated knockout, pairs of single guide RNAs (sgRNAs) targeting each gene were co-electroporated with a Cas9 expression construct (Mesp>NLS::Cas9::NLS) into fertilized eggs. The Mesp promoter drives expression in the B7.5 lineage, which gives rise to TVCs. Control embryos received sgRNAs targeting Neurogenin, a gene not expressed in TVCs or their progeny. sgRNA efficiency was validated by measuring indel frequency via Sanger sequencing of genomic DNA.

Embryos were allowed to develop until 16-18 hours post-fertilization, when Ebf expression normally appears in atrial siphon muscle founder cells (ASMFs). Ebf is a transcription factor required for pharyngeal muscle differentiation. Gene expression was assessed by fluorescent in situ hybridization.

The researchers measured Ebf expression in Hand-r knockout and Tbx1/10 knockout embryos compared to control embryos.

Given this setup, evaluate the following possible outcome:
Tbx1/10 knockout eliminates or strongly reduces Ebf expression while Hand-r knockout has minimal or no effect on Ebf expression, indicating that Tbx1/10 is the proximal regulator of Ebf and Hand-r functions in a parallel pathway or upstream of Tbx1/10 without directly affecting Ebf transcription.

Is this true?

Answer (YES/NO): NO